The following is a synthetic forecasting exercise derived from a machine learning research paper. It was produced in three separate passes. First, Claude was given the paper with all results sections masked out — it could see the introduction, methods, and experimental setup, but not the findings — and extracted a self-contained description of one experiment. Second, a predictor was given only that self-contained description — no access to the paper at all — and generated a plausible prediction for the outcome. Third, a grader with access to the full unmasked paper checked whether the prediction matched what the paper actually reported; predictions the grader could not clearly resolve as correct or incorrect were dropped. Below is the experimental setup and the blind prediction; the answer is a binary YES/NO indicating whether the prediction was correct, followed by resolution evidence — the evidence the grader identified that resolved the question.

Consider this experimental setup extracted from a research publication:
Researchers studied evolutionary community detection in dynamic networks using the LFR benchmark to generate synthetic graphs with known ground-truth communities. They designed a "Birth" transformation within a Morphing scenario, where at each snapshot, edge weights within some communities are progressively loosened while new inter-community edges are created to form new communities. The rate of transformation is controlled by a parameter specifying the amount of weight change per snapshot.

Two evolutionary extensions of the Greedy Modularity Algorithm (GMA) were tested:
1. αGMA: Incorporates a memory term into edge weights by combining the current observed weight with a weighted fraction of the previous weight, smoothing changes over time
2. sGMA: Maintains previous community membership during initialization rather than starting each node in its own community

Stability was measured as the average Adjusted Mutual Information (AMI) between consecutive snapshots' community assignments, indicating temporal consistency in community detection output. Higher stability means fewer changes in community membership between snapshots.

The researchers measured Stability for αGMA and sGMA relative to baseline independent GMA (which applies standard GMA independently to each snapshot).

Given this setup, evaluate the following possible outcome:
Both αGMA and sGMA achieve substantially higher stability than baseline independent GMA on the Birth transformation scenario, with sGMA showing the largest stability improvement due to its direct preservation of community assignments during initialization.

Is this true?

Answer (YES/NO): NO